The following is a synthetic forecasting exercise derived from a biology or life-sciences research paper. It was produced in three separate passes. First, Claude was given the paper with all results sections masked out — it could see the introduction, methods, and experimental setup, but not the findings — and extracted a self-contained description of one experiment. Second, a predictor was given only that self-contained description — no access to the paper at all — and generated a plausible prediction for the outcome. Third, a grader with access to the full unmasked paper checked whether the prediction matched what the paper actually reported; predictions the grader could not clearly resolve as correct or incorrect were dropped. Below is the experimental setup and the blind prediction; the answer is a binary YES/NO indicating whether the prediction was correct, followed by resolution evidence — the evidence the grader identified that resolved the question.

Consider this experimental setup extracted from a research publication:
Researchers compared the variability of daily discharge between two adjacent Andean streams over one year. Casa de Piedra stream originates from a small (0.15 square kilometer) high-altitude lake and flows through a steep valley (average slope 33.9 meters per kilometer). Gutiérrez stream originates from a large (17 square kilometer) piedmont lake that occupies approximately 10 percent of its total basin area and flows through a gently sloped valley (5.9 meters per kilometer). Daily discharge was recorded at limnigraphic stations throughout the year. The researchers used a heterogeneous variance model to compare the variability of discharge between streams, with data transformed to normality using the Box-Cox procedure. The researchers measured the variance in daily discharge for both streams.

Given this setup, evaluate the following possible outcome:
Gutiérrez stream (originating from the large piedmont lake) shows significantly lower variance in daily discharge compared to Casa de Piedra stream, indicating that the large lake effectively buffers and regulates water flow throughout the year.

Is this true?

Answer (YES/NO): YES